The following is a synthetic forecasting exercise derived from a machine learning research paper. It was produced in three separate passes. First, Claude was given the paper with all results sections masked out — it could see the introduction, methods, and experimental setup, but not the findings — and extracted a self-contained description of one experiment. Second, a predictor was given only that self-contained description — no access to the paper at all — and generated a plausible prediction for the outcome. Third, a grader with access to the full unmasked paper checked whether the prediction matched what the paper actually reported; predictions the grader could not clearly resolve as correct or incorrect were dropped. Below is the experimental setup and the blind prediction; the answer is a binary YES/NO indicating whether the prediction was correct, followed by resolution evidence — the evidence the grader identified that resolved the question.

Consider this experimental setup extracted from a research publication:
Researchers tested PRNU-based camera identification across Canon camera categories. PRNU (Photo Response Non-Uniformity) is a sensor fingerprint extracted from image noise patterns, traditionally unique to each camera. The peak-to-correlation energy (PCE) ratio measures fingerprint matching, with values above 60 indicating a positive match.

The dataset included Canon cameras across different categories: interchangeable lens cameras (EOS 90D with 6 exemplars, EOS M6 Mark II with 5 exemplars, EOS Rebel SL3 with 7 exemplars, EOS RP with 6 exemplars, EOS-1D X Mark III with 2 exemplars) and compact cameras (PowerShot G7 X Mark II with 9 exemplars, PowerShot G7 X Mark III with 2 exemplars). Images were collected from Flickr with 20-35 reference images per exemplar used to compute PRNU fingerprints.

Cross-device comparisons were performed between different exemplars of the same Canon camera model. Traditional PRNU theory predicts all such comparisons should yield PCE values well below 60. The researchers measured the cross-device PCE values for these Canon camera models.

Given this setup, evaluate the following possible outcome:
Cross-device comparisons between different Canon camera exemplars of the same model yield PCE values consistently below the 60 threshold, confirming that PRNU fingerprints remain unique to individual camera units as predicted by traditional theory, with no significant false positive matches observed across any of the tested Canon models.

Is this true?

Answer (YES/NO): NO